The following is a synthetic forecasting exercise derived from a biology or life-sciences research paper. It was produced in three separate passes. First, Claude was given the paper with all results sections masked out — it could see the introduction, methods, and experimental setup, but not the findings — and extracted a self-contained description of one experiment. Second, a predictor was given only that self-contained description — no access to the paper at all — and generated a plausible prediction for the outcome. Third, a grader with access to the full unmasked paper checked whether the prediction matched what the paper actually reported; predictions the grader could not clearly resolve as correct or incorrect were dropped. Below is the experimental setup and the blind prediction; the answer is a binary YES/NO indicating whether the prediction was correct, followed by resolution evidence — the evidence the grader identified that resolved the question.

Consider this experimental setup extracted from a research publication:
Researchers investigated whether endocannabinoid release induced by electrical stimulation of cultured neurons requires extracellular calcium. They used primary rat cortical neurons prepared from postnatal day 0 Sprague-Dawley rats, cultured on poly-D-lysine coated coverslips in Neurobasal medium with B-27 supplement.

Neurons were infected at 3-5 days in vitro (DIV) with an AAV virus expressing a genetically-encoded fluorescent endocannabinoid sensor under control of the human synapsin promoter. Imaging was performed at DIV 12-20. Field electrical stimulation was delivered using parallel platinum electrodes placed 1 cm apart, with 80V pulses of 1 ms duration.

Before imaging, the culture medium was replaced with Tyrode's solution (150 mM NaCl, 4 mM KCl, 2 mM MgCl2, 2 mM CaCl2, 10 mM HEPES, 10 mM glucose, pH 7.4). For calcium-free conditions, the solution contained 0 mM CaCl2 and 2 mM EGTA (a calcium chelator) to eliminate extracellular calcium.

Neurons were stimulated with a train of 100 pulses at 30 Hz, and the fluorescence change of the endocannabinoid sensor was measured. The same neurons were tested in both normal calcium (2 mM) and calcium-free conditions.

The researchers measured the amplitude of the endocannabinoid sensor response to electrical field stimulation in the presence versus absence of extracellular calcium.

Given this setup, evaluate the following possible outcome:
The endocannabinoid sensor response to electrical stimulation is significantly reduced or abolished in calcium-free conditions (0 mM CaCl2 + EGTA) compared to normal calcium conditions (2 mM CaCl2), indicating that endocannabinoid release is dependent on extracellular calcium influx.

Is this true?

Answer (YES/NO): YES